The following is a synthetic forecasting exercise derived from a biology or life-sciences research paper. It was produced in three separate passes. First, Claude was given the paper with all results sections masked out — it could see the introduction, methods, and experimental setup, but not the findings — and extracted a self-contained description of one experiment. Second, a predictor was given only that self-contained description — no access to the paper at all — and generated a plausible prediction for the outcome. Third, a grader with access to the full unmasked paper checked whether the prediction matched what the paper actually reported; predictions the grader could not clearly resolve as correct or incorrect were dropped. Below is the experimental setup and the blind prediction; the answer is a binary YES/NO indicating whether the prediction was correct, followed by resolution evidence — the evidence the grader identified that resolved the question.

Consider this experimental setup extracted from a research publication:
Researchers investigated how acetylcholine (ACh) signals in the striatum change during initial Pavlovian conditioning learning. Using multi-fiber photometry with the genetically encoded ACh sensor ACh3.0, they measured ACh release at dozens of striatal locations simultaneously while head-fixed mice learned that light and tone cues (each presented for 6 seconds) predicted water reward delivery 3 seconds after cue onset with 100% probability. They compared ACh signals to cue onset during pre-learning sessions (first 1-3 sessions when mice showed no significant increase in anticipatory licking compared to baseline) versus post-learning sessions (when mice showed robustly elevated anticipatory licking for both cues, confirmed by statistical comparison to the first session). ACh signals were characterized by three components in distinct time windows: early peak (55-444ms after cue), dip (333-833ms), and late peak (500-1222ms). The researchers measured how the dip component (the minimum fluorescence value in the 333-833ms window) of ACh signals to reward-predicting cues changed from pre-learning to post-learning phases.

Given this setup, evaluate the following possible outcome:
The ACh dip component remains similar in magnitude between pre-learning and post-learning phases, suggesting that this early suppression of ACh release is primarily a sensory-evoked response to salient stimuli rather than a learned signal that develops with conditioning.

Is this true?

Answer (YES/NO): NO